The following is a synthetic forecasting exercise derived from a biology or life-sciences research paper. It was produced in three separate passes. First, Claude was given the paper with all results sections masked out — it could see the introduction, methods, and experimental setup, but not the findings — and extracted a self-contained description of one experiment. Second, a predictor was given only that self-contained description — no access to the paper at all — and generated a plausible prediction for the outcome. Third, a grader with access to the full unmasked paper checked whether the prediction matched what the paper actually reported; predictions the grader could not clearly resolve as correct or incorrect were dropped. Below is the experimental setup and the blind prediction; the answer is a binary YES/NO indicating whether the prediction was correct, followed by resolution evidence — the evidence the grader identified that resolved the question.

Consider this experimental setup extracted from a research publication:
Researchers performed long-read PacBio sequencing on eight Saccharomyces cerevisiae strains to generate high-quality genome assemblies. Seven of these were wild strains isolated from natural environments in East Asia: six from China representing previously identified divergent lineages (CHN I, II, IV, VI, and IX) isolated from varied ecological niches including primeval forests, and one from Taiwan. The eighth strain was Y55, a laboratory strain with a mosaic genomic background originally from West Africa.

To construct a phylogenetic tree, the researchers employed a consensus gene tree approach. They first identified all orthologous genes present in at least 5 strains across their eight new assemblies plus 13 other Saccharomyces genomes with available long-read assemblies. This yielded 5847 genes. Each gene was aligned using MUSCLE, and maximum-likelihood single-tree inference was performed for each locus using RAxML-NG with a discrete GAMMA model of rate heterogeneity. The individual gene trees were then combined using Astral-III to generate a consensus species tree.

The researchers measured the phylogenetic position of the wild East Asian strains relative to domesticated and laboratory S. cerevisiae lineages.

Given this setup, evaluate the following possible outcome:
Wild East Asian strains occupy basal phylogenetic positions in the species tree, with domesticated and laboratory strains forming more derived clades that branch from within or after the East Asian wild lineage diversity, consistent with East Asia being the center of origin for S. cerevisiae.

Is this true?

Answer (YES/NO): YES